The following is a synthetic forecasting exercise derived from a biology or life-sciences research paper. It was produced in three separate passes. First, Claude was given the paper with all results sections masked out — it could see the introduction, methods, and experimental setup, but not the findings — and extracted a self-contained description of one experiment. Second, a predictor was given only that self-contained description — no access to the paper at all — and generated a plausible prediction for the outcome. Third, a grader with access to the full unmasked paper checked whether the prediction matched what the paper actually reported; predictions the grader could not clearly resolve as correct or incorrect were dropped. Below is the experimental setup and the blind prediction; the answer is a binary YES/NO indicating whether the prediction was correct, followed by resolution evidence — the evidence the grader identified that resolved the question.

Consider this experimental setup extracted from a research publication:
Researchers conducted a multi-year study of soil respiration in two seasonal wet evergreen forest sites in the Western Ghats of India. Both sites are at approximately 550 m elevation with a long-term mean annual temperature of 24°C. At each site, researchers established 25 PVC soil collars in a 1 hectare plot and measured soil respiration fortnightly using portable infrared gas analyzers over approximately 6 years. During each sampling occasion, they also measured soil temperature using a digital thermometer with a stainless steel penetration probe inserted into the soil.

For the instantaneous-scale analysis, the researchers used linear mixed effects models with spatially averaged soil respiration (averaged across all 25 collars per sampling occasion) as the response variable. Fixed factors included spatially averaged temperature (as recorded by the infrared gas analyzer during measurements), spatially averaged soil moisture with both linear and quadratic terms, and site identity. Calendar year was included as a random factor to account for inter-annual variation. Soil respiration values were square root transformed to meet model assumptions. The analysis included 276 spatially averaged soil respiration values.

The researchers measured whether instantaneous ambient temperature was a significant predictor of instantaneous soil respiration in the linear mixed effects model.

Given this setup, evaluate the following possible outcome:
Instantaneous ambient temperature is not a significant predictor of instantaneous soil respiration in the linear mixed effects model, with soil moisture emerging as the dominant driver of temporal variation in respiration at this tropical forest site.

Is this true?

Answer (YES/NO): NO